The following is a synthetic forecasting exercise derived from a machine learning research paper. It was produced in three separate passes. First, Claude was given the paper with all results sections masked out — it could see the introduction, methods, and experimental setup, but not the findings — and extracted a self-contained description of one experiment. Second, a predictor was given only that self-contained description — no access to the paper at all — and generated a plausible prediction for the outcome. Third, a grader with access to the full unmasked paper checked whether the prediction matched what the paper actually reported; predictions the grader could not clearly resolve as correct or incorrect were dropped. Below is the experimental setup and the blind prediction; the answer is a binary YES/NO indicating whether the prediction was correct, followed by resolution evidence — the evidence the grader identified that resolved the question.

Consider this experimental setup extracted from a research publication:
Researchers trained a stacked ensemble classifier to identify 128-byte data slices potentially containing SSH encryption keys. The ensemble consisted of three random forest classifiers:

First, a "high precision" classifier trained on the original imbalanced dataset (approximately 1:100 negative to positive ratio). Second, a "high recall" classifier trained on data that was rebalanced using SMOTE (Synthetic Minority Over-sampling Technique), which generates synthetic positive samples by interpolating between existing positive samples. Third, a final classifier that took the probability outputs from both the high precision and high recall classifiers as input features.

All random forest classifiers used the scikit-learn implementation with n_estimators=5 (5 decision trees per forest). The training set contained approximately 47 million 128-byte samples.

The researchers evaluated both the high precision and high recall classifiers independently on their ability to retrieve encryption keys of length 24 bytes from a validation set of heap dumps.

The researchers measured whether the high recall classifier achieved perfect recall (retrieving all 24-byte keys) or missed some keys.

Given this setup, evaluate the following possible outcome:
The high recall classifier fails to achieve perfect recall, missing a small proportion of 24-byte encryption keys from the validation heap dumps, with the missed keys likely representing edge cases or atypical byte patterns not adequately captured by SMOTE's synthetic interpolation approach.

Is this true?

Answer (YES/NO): NO